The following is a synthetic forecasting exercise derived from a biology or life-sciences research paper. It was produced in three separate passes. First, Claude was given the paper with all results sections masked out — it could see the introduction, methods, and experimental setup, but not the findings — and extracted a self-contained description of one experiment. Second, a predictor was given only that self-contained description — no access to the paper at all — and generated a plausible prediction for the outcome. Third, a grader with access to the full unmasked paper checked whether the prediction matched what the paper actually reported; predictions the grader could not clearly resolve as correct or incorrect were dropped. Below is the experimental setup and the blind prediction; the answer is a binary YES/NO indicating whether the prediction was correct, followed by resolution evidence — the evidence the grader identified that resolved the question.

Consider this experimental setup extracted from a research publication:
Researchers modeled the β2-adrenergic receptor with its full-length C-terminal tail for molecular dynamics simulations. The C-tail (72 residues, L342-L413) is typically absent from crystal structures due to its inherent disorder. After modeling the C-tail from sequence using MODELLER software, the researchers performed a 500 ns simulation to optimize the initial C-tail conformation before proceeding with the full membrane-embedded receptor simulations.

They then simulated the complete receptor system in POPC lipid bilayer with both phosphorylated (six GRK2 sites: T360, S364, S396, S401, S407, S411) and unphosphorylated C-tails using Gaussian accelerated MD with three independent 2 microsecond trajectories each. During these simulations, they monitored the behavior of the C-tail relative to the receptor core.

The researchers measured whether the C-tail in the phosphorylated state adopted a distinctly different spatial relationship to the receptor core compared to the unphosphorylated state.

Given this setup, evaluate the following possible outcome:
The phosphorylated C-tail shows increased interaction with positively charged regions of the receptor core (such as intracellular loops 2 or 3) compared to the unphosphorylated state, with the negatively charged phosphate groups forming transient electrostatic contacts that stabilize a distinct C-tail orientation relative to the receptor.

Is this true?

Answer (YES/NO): YES